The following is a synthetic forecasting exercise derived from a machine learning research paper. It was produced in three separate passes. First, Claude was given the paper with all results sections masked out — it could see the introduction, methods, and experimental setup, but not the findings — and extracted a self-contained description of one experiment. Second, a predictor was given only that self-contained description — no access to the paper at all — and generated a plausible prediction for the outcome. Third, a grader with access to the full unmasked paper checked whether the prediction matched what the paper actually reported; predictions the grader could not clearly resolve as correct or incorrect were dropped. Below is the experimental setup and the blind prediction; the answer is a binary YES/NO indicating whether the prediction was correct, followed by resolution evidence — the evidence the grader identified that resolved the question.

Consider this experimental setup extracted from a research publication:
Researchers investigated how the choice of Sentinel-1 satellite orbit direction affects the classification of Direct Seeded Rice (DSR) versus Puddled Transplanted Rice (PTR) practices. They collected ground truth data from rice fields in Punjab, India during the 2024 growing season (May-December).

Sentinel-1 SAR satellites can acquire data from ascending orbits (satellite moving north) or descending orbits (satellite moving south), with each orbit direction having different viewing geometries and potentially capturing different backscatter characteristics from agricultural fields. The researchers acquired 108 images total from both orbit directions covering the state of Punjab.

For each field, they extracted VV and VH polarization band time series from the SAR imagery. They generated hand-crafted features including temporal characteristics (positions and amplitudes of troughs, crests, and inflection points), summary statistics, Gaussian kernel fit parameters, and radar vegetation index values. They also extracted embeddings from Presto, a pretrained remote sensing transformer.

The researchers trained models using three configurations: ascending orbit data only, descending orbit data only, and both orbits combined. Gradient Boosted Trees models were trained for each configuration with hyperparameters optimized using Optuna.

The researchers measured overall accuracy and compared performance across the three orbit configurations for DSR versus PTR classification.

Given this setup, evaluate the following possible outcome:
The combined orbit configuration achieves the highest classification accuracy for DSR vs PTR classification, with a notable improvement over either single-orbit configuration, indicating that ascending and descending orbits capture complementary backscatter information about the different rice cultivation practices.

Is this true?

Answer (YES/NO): NO